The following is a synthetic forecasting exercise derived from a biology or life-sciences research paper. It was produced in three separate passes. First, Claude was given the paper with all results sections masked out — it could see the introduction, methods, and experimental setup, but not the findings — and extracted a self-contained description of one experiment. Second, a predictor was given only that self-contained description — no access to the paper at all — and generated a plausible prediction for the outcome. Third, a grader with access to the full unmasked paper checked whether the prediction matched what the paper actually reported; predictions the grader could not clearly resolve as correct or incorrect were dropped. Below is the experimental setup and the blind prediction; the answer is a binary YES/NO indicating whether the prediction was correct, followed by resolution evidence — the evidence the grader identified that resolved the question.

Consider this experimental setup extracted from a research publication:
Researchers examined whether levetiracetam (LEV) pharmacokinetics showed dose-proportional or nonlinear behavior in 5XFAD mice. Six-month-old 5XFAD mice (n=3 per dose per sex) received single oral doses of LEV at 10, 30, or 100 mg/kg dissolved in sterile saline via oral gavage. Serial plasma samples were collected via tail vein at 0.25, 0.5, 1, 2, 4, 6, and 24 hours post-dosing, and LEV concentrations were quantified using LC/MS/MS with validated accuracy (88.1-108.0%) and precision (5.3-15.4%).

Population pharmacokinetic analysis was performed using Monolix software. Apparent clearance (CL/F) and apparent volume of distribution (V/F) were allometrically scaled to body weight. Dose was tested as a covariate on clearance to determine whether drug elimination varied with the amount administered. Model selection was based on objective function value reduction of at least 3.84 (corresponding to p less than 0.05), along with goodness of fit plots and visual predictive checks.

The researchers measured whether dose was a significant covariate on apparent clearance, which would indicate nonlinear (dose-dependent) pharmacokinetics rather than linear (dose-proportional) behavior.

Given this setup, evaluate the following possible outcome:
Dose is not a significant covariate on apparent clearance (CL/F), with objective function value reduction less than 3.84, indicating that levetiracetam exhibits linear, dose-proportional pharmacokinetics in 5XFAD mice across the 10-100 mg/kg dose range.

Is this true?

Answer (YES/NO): NO